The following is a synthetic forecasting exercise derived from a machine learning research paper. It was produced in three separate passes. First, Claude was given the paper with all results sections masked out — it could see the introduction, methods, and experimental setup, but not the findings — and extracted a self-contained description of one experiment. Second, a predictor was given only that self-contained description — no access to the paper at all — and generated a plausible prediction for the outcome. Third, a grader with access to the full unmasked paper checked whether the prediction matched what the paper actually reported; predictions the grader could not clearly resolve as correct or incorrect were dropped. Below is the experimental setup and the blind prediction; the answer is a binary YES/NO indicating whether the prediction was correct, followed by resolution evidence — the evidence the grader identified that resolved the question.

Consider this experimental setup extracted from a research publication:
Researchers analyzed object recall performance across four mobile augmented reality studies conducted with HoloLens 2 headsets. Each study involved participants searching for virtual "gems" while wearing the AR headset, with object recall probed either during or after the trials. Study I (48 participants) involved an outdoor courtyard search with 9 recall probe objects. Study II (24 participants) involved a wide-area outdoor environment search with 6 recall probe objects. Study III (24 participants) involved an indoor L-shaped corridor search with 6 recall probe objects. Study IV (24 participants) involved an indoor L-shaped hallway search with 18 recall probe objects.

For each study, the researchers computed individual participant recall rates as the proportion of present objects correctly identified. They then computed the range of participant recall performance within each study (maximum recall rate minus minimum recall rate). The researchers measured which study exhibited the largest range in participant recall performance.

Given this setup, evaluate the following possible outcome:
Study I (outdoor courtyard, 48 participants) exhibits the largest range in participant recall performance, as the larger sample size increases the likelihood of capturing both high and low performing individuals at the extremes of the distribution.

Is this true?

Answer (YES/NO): NO